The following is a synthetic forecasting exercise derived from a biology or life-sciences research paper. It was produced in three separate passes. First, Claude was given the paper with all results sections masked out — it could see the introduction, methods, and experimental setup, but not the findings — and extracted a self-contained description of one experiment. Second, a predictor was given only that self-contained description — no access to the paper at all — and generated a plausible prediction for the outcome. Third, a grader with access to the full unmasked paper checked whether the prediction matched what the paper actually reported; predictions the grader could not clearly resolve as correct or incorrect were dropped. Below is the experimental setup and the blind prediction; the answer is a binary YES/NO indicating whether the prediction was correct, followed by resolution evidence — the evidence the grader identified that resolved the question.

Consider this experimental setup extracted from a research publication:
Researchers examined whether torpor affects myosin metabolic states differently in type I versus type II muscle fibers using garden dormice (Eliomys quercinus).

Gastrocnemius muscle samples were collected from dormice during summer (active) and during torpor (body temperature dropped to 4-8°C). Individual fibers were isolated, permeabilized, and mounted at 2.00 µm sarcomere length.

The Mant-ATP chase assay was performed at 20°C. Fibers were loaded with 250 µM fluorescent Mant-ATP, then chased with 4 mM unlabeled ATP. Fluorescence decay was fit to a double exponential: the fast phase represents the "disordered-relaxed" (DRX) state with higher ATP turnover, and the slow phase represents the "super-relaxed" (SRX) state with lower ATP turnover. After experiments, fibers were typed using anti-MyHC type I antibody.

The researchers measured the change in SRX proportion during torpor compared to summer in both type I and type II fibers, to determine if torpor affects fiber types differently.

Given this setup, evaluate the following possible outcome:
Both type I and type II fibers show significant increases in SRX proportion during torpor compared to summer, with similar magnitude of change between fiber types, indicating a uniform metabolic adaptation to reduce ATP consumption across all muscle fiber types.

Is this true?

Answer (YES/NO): NO